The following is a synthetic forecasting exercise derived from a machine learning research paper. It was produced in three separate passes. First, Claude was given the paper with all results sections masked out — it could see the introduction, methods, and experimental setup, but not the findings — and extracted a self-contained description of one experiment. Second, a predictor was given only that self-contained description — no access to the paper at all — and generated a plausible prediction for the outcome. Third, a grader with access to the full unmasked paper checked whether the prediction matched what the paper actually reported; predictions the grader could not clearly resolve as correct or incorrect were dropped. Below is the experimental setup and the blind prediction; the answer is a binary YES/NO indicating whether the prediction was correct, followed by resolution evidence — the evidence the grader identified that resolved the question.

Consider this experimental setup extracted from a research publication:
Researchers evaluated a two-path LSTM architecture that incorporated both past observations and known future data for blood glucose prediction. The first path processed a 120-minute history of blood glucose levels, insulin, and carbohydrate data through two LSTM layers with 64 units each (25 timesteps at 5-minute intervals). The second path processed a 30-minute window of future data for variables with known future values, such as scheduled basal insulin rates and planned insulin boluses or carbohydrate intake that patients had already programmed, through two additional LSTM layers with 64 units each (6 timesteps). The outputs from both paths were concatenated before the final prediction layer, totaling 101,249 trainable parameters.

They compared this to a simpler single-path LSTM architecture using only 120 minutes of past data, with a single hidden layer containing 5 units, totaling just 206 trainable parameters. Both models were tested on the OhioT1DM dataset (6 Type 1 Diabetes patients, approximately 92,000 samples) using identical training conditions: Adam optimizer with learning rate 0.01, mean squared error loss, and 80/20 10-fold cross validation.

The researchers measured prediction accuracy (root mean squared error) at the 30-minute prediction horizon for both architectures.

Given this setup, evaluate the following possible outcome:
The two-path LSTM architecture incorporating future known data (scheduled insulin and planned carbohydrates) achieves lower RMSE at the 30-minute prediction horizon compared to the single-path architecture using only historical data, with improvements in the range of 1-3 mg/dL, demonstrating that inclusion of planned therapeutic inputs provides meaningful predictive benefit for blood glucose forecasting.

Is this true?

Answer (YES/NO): NO